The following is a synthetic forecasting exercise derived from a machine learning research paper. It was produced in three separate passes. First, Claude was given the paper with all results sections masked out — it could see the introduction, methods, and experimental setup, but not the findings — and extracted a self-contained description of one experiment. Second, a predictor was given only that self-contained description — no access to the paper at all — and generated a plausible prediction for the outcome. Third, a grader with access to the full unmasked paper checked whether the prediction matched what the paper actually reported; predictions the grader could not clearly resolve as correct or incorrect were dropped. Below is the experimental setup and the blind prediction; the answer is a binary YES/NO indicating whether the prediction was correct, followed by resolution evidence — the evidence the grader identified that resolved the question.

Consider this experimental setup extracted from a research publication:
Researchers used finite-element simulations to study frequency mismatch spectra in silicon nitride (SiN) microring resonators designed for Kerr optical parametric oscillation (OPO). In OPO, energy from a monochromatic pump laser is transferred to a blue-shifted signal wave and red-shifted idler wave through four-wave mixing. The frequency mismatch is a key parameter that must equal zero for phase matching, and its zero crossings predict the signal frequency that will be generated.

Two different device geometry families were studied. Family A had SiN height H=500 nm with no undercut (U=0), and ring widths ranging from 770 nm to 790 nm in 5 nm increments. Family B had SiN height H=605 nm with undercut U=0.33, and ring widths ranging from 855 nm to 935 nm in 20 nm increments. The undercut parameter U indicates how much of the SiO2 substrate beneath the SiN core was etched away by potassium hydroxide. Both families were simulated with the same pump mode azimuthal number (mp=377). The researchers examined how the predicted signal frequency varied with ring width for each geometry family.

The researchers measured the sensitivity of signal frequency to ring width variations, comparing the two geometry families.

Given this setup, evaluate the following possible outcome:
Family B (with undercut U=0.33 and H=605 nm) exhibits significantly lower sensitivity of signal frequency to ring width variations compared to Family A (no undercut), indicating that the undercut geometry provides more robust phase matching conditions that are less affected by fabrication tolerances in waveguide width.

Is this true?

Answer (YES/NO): YES